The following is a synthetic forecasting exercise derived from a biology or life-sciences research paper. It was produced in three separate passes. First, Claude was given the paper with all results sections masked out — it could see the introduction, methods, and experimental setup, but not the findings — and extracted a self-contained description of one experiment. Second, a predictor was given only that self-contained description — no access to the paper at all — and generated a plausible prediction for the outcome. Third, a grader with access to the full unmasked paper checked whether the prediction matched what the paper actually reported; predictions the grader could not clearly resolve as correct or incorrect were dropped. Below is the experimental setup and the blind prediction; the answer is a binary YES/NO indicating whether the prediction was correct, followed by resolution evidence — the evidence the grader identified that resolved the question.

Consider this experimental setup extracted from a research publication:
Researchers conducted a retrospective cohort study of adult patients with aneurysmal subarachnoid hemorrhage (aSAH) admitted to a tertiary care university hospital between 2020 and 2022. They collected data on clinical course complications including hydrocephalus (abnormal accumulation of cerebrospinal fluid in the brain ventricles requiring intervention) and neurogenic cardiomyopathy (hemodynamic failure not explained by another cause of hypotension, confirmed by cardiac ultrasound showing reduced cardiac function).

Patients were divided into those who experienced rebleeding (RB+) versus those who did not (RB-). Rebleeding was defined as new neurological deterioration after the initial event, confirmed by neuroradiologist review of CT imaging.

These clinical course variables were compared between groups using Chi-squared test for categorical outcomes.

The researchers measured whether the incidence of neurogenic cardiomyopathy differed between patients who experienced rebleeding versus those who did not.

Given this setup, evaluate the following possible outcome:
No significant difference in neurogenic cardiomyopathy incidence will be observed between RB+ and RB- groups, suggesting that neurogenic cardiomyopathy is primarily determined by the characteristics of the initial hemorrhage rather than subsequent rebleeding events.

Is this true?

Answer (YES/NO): YES